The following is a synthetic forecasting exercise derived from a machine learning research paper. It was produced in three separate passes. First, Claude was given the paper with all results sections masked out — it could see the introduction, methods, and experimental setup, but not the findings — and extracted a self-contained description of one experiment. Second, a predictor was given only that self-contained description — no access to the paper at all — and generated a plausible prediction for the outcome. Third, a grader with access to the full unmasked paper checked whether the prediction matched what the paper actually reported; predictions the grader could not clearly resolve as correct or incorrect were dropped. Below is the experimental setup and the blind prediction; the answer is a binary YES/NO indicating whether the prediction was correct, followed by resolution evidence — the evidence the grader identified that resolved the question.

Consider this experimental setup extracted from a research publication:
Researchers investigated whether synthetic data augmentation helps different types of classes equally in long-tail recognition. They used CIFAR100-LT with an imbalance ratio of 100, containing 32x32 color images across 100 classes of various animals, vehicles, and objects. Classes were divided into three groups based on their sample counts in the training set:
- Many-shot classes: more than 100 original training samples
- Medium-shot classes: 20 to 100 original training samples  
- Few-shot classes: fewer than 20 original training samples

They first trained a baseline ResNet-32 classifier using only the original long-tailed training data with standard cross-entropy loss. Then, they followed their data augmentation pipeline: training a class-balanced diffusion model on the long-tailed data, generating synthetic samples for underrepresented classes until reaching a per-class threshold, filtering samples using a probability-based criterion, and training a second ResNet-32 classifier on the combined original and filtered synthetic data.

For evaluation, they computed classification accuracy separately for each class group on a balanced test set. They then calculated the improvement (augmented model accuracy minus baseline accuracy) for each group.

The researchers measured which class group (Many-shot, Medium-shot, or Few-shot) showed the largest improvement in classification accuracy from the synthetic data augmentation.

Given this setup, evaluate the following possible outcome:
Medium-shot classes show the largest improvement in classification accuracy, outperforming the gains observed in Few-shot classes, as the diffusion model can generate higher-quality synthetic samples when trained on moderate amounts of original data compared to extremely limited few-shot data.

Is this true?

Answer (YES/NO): NO